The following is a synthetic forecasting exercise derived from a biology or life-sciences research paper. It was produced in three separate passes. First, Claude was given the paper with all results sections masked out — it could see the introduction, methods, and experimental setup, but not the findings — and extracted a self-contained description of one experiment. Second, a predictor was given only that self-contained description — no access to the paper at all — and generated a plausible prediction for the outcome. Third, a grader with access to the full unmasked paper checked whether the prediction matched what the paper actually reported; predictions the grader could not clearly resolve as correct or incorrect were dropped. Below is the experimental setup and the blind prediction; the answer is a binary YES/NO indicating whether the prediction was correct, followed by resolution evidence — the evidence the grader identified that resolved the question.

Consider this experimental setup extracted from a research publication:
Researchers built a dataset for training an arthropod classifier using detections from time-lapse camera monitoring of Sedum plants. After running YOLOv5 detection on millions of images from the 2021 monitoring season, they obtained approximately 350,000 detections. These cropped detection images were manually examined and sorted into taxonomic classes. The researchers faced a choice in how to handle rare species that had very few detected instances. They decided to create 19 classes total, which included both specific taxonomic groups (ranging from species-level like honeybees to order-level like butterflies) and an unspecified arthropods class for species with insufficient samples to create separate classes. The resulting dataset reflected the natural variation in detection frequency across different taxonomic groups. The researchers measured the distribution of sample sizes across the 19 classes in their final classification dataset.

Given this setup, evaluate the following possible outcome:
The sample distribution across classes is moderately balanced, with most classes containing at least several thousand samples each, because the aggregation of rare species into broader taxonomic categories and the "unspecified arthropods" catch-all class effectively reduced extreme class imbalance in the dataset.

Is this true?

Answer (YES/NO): NO